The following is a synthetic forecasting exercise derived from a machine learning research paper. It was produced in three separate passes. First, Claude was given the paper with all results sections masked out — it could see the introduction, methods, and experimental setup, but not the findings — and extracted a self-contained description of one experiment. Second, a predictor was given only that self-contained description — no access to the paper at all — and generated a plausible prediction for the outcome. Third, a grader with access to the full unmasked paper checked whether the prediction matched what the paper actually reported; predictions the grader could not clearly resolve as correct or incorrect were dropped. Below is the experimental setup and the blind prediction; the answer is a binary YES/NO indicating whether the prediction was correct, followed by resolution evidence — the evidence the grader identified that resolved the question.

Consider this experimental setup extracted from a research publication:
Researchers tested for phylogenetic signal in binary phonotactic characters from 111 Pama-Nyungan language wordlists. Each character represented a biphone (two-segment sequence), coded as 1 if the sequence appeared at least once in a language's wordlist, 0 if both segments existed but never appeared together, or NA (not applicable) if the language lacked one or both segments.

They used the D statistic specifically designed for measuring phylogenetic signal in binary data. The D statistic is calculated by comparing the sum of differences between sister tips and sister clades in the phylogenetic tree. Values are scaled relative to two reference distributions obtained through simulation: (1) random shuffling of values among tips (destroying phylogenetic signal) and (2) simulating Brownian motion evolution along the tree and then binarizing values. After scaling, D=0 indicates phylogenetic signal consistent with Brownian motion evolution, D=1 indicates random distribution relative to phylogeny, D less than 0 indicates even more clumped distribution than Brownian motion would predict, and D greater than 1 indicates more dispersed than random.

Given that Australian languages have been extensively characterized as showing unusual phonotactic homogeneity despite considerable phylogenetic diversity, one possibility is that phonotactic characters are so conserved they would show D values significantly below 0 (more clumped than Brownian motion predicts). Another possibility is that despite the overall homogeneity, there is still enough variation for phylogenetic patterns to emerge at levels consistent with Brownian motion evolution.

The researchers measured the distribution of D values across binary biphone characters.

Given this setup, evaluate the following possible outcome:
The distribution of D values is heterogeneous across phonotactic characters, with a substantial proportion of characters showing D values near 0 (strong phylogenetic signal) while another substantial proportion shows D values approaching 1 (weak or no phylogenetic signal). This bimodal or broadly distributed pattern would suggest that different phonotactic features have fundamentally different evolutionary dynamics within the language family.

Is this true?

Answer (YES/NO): NO